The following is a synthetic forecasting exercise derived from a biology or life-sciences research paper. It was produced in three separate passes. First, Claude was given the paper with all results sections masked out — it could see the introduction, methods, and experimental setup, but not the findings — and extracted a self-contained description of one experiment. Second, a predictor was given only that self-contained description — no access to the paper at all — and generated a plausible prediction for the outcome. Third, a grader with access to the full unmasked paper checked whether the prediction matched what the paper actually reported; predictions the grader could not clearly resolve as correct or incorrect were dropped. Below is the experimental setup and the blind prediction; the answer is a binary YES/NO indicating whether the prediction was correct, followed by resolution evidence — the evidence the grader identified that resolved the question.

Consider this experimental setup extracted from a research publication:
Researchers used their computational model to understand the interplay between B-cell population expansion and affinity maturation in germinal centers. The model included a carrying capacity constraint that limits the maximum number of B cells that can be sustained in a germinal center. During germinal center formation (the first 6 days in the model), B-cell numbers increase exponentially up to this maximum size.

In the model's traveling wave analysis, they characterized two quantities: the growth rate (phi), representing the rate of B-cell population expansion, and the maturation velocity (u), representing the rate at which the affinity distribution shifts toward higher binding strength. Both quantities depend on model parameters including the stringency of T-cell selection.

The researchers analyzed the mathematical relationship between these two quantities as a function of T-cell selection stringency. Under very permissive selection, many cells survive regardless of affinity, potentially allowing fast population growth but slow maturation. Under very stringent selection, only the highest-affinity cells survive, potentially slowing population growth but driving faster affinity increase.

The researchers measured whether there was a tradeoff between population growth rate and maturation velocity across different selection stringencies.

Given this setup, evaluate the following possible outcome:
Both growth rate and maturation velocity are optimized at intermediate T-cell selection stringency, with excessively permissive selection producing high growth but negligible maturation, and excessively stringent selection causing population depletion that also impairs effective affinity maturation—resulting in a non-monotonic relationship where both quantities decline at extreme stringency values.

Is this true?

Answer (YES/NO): NO